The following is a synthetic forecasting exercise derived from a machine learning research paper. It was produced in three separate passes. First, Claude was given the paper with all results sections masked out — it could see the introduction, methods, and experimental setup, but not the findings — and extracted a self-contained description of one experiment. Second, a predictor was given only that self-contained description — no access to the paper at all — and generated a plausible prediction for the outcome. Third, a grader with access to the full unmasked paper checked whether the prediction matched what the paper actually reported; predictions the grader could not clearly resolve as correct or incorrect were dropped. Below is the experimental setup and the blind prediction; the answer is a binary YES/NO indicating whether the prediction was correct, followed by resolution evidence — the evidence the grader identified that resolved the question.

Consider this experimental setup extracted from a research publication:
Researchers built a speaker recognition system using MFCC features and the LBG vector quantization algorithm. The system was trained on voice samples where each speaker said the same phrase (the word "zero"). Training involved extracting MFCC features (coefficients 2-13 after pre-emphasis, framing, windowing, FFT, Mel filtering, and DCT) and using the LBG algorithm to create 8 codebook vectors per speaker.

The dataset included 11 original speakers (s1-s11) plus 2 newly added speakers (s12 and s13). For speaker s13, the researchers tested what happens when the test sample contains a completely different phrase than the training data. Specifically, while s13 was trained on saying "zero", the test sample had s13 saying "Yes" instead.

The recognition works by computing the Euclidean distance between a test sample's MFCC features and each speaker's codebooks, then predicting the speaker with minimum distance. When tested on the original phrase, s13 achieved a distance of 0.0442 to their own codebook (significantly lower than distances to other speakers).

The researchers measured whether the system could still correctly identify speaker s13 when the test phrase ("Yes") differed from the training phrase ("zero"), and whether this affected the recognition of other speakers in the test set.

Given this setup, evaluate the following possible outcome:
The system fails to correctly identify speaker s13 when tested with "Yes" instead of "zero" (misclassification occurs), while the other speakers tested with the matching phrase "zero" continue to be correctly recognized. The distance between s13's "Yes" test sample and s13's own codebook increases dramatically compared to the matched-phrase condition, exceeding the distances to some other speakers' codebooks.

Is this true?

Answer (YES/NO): NO